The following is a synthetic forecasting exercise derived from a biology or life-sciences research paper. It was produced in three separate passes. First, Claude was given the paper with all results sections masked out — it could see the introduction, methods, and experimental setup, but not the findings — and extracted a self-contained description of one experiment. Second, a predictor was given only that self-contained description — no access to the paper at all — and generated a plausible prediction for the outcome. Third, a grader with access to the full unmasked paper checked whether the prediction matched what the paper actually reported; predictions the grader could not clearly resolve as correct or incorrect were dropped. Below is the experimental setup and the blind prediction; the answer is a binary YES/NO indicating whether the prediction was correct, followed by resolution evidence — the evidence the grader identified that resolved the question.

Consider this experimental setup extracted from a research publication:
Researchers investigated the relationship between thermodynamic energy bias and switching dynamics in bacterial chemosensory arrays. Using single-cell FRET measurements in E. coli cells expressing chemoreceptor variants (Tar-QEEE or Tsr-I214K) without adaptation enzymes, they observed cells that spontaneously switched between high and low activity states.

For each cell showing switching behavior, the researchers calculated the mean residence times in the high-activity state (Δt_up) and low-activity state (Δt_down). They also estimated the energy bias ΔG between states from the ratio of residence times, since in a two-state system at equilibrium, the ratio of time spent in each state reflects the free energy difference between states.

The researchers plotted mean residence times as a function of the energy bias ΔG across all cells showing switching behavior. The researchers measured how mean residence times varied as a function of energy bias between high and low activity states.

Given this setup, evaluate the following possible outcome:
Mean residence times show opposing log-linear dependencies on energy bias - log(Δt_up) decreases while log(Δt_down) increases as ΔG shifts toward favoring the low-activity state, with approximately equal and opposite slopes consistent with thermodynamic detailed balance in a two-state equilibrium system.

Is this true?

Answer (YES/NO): YES